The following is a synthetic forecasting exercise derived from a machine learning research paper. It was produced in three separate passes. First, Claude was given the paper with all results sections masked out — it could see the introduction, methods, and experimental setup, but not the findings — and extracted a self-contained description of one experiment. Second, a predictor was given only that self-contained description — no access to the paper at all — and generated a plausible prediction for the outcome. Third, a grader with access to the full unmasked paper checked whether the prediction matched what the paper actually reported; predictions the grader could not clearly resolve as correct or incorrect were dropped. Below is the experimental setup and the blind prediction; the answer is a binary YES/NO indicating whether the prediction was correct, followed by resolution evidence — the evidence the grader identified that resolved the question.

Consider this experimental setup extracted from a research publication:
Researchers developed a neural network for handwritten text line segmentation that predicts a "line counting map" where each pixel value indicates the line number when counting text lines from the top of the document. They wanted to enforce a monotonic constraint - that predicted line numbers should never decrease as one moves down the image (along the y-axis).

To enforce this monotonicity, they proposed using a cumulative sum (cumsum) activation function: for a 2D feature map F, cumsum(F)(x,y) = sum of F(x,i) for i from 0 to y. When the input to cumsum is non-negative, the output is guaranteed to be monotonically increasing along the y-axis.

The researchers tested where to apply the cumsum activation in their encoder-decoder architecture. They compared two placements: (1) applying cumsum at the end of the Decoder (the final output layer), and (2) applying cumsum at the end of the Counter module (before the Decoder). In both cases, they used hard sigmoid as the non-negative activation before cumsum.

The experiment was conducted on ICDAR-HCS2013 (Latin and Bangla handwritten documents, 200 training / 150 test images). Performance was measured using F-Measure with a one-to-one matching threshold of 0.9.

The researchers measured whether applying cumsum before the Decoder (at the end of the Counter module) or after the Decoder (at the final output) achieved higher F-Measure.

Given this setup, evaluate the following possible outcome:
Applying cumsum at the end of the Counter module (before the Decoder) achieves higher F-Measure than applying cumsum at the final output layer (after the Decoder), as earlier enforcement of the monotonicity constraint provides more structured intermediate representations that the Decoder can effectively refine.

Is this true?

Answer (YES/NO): YES